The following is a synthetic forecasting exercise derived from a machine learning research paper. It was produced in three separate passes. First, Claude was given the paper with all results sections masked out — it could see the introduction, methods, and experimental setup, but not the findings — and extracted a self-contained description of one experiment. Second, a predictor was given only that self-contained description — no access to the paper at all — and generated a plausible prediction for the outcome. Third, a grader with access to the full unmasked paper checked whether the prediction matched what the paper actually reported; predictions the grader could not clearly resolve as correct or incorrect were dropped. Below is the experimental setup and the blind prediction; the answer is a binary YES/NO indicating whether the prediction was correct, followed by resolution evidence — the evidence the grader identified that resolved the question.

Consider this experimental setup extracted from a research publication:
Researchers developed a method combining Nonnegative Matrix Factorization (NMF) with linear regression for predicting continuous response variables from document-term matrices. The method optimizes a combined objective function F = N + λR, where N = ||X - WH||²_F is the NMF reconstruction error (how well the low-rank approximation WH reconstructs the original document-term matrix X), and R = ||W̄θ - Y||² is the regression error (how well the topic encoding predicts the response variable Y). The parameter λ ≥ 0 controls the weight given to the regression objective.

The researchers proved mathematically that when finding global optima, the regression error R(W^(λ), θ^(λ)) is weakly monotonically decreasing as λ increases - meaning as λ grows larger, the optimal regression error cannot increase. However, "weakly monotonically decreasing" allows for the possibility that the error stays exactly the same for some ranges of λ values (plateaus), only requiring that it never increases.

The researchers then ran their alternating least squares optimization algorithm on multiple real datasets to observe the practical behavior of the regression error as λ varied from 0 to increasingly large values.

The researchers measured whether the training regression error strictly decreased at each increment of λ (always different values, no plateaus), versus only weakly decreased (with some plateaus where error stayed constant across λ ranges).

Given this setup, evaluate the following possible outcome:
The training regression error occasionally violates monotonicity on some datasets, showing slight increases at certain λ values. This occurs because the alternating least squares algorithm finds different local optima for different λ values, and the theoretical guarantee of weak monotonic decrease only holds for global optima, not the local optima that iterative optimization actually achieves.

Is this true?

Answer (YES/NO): YES